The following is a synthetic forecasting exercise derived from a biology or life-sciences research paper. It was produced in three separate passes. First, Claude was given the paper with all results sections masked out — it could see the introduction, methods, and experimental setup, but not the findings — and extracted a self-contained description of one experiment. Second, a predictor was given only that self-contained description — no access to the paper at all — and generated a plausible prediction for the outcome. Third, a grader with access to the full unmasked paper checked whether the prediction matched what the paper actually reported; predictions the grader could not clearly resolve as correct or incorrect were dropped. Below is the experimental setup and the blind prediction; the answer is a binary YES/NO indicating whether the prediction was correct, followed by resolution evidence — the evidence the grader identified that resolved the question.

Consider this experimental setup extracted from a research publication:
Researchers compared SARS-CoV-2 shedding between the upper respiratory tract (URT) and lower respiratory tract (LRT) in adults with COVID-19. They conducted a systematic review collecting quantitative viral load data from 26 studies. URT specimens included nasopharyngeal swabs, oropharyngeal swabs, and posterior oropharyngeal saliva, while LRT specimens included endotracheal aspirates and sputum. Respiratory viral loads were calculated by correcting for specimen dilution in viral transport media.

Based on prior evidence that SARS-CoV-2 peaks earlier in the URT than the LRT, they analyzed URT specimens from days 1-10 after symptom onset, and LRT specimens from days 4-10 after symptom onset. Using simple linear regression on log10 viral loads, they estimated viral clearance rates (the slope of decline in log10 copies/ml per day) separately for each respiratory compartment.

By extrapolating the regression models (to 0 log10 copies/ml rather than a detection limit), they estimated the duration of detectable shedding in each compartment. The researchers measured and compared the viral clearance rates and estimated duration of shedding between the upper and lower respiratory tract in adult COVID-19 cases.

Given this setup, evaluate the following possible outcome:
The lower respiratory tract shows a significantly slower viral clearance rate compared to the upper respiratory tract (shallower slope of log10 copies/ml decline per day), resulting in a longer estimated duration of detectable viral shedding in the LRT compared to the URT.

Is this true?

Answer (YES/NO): NO